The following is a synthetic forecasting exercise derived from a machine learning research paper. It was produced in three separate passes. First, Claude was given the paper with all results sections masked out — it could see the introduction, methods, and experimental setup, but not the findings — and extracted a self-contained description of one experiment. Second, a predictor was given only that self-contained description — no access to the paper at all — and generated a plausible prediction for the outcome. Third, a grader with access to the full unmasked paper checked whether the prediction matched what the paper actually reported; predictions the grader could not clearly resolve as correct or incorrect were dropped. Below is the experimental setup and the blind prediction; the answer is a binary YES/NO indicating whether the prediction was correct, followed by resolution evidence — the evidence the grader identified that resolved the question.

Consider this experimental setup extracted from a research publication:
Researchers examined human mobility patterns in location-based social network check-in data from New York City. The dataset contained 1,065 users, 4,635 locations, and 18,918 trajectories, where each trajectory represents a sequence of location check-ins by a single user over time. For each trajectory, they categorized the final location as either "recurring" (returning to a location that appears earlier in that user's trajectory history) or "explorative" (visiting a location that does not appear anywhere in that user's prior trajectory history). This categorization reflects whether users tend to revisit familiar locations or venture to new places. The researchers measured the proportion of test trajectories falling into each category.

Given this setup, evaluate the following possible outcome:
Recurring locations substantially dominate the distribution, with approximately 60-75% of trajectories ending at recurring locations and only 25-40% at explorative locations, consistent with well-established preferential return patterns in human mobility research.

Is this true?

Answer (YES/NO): NO